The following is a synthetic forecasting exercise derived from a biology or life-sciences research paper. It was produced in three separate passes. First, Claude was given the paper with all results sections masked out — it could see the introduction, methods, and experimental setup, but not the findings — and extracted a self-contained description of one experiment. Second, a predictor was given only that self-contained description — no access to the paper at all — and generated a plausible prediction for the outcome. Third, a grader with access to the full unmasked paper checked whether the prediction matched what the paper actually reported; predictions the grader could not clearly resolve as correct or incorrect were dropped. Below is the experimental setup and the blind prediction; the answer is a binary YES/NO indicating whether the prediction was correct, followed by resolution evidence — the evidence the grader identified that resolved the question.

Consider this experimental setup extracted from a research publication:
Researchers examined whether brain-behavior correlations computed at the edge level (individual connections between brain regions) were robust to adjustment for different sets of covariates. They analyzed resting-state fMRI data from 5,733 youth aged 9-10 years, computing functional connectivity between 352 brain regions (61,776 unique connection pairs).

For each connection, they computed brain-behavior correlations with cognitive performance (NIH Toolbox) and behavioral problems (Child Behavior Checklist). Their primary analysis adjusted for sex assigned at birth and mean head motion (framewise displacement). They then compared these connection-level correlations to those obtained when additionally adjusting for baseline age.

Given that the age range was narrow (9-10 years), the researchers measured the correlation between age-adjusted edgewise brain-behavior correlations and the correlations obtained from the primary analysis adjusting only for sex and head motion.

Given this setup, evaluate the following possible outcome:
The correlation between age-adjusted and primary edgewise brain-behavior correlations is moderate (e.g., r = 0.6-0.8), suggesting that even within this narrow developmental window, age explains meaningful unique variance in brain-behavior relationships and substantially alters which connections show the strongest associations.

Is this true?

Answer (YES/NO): NO